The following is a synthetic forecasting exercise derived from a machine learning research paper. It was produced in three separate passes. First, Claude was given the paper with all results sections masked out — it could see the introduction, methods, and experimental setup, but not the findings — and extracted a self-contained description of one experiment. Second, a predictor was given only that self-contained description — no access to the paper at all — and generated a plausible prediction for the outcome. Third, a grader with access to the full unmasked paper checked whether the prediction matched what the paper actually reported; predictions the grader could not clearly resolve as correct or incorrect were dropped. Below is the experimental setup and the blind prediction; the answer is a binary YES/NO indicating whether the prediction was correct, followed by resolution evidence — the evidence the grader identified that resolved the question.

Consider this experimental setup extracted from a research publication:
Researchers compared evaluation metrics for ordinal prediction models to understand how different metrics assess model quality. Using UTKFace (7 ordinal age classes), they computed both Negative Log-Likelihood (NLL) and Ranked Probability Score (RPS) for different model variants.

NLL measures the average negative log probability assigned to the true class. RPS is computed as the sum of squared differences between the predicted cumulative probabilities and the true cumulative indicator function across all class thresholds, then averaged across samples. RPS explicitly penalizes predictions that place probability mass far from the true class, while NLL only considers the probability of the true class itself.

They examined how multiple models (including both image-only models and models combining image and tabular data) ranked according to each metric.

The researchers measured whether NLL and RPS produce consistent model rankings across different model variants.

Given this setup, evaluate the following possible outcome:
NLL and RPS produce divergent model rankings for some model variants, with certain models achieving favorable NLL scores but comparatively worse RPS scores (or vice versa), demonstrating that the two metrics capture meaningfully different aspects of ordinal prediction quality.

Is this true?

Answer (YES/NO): NO